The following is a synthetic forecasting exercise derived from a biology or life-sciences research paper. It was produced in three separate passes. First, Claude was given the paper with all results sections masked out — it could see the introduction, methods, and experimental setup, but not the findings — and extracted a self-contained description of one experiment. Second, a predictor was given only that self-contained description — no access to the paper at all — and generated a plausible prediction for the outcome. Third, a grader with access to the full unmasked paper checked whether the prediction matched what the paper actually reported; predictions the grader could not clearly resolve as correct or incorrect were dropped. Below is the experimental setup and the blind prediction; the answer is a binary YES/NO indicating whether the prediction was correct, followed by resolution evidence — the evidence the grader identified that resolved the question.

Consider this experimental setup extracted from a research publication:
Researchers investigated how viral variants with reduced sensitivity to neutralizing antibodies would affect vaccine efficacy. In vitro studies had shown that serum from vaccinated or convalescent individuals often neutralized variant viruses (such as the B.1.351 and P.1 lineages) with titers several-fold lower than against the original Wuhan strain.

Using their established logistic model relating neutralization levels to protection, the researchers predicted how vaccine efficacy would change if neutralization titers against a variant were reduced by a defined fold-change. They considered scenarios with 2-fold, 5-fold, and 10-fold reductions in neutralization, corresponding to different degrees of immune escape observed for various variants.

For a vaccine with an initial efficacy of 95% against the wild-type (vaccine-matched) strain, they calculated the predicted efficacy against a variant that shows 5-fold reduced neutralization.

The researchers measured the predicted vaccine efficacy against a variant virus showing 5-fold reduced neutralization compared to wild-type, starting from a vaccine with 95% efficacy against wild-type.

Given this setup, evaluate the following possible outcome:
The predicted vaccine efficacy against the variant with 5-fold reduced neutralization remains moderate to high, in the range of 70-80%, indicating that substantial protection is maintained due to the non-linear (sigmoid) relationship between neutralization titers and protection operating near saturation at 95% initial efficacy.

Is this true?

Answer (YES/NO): NO